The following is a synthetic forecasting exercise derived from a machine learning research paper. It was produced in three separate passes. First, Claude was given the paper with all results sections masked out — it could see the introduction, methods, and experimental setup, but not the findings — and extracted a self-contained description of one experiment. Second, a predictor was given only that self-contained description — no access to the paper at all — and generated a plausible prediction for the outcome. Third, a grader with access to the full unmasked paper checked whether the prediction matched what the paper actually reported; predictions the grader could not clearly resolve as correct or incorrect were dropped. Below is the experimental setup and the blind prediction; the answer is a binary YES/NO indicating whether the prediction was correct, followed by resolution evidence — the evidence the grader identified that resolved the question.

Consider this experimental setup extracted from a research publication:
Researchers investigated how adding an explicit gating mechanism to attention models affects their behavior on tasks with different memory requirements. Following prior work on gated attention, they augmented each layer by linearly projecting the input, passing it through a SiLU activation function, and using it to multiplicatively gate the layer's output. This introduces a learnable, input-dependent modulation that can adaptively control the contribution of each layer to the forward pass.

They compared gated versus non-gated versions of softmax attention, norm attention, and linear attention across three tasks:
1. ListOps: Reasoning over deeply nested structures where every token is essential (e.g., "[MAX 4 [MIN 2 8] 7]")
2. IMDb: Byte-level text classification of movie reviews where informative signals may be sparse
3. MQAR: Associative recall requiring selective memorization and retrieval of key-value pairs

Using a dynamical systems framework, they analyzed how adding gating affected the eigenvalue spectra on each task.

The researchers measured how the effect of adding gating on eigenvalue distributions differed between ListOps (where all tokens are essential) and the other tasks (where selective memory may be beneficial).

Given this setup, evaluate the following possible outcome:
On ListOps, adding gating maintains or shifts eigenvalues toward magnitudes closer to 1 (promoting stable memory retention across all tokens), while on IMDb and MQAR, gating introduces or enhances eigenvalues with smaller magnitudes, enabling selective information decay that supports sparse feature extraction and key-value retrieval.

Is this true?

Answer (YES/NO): NO